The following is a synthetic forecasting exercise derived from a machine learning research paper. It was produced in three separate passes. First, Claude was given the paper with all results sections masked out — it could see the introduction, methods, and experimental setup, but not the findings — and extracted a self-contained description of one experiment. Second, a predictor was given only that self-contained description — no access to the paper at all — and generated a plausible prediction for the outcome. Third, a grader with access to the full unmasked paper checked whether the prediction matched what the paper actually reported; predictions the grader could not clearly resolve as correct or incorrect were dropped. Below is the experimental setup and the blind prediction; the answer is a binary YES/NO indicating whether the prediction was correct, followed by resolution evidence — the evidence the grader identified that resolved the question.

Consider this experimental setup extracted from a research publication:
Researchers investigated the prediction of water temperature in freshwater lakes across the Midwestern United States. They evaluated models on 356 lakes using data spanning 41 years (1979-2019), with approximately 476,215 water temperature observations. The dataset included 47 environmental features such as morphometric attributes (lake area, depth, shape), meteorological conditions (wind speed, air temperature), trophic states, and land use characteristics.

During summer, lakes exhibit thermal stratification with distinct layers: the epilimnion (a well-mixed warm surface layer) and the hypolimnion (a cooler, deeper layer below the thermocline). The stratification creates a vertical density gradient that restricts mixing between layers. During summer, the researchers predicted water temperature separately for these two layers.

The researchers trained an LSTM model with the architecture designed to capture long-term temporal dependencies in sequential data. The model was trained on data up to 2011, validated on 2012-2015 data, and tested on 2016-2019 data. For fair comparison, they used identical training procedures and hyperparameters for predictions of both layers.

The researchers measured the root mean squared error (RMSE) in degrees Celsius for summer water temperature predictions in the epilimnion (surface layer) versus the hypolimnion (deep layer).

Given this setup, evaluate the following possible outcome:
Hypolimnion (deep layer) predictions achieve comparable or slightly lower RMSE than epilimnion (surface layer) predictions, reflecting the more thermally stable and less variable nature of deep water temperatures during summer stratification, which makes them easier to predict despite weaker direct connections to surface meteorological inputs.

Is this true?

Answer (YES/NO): NO